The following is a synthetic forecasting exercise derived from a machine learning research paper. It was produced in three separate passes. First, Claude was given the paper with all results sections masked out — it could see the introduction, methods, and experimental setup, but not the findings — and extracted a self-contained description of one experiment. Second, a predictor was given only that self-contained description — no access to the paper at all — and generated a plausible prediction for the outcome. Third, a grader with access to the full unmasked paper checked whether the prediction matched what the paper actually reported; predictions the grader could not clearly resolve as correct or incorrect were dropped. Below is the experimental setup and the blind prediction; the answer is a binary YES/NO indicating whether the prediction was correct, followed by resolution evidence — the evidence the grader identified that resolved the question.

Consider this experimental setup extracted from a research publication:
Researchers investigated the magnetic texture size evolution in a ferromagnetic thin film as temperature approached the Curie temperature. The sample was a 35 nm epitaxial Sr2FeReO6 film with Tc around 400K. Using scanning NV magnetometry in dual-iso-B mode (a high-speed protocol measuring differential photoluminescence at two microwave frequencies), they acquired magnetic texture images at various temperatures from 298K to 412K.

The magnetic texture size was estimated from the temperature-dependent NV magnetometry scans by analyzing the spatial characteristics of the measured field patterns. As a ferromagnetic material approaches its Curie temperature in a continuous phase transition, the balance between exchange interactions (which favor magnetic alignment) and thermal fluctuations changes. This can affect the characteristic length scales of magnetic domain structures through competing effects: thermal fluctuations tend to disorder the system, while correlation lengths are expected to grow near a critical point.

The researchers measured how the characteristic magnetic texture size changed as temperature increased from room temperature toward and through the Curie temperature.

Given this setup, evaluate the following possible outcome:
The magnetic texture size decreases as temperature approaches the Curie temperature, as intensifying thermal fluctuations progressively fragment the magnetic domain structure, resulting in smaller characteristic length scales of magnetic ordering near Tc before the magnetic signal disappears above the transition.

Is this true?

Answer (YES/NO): NO